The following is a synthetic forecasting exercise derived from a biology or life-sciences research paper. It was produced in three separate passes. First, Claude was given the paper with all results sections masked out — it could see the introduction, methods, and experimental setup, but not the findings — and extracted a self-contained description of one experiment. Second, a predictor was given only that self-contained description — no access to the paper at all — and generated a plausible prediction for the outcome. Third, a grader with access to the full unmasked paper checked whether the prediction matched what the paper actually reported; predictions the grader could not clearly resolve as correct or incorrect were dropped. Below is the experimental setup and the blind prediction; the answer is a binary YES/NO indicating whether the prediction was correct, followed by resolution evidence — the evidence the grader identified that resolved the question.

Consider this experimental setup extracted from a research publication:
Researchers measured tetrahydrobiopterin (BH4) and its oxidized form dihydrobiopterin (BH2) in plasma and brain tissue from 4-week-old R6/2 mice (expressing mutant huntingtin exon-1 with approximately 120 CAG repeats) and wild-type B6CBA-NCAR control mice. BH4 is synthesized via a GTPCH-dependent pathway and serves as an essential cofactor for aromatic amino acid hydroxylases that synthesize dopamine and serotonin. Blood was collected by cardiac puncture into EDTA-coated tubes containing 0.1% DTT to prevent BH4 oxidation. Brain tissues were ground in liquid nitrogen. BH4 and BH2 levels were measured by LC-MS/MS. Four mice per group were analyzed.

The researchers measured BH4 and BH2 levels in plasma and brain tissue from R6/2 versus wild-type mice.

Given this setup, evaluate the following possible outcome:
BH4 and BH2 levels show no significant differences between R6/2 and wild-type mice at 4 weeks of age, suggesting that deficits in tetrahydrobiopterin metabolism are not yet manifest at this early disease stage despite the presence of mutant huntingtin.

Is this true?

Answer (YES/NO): NO